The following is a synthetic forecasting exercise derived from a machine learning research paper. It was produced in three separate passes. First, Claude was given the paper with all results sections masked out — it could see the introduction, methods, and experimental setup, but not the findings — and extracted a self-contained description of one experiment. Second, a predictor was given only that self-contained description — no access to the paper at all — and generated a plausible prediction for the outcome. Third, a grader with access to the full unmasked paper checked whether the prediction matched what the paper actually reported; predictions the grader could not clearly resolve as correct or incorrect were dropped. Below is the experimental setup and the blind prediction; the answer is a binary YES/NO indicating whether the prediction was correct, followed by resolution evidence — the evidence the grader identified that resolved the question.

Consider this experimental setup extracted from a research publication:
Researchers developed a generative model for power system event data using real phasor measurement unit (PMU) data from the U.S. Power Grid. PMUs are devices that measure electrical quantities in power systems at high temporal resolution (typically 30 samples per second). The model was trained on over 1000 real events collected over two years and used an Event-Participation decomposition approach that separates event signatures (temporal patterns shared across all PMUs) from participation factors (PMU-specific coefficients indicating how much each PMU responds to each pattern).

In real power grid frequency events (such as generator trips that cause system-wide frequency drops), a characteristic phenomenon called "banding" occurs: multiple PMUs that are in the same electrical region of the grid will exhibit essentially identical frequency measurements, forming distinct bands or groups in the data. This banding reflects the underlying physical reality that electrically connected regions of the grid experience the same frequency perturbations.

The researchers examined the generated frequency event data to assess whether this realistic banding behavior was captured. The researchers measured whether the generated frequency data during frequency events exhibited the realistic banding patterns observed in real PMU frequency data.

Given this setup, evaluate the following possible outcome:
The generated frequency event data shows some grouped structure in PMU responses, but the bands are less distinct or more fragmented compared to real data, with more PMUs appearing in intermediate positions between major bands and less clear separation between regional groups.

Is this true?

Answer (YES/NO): YES